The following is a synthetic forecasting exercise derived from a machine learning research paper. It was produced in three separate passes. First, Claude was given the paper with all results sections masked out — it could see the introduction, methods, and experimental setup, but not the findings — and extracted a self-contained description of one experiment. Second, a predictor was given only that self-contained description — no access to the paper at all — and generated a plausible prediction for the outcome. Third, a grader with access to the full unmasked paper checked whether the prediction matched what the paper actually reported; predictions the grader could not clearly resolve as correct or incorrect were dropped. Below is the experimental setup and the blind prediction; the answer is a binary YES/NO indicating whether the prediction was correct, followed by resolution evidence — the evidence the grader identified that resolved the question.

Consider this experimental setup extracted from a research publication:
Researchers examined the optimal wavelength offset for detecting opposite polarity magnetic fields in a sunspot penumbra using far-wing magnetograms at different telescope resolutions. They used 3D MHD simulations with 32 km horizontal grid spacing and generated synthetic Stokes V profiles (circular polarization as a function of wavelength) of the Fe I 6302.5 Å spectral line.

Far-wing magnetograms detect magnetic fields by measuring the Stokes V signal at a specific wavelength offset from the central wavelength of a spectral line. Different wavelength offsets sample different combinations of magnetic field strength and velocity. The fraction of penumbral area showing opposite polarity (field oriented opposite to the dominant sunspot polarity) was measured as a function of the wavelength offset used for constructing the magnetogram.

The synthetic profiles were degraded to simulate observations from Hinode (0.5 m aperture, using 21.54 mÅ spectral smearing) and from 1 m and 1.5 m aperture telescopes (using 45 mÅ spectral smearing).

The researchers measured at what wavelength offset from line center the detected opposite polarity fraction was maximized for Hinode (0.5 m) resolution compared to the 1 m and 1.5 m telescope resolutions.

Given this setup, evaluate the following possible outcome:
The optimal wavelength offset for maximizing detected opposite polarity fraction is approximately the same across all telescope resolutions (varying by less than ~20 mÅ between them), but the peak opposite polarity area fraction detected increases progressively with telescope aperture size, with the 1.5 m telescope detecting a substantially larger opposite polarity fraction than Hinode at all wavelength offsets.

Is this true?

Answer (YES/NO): NO